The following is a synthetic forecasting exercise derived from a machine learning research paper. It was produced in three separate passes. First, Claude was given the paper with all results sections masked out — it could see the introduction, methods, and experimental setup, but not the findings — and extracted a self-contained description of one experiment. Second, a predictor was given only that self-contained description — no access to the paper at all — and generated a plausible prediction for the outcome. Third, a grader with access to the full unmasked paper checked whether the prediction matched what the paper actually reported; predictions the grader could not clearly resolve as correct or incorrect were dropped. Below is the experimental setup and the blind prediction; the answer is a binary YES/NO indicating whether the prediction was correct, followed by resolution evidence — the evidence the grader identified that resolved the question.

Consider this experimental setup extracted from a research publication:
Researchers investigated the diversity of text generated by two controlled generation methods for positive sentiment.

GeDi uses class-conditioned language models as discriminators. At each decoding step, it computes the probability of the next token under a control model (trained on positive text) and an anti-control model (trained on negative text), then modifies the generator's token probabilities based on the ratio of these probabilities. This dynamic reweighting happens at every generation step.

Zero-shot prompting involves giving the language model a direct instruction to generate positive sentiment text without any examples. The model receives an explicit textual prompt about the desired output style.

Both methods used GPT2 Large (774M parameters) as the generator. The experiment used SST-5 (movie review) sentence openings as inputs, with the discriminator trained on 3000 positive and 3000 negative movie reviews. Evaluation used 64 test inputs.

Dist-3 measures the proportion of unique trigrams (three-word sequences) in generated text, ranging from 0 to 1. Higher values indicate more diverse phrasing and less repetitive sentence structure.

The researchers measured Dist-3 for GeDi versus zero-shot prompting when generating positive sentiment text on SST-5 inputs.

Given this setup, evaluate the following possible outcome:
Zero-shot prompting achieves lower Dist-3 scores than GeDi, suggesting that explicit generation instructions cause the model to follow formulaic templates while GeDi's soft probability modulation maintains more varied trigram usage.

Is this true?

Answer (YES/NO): NO